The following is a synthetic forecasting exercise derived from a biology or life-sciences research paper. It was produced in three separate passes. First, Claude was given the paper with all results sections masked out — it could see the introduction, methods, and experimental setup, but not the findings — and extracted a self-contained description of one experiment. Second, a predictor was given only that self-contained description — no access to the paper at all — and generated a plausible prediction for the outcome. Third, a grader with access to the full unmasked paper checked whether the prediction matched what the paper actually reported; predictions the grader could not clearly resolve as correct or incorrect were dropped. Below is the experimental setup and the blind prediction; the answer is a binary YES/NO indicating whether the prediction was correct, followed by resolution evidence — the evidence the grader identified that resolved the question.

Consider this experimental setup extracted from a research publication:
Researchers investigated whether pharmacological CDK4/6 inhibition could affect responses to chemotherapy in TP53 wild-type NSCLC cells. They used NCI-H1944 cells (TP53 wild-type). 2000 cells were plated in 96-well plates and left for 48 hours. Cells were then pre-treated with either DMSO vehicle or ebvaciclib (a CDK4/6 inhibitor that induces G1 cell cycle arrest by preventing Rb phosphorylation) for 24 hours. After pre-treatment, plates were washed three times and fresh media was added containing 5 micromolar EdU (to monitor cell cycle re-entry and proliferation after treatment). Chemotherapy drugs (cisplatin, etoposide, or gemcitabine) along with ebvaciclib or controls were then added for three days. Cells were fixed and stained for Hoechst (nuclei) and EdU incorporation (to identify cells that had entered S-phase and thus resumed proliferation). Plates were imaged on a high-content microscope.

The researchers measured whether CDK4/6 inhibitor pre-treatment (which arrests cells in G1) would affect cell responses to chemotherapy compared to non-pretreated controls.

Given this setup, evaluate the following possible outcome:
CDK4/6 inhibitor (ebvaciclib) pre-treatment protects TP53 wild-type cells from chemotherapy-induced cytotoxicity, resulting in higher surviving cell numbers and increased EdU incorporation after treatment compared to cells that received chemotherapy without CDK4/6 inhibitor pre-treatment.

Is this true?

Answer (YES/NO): NO